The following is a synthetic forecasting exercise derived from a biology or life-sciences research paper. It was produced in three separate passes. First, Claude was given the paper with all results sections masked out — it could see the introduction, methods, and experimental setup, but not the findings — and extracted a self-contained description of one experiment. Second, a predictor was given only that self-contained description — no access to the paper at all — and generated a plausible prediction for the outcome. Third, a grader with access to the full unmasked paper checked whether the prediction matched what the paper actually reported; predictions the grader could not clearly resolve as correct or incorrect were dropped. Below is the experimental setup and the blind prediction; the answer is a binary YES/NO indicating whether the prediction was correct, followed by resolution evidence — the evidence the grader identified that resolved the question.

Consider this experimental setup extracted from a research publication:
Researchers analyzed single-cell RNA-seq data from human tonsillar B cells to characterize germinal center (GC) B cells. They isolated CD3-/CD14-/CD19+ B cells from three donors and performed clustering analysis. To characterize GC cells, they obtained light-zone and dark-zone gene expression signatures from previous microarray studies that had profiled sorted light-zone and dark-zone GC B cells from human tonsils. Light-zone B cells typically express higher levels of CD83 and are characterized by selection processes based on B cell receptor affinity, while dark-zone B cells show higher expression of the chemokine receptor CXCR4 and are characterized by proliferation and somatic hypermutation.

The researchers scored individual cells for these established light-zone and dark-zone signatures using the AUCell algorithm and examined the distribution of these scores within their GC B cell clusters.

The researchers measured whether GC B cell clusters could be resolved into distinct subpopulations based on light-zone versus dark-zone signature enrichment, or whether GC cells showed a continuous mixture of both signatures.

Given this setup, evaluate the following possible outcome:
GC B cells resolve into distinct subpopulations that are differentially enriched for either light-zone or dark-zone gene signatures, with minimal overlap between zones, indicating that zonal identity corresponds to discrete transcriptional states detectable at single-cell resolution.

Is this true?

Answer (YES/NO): NO